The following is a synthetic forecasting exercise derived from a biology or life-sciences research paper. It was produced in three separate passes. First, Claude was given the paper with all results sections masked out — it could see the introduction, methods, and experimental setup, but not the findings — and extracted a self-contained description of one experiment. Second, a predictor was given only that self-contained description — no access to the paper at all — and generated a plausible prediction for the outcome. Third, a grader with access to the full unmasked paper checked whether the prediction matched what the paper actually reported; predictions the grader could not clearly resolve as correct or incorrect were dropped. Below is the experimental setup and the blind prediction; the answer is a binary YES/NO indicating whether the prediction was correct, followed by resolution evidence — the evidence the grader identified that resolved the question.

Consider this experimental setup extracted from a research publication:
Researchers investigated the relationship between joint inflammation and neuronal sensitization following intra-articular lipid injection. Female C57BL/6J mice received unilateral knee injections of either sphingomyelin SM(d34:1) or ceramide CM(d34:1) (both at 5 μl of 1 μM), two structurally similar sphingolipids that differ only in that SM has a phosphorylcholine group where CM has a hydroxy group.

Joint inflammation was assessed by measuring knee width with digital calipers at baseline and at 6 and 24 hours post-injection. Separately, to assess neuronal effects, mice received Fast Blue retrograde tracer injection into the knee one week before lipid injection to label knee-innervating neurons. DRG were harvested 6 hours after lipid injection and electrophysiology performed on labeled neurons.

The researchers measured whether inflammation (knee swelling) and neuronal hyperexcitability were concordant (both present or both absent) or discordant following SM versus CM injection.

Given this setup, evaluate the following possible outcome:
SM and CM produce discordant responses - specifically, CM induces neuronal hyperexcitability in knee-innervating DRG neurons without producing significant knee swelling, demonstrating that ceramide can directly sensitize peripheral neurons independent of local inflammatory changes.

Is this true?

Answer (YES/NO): NO